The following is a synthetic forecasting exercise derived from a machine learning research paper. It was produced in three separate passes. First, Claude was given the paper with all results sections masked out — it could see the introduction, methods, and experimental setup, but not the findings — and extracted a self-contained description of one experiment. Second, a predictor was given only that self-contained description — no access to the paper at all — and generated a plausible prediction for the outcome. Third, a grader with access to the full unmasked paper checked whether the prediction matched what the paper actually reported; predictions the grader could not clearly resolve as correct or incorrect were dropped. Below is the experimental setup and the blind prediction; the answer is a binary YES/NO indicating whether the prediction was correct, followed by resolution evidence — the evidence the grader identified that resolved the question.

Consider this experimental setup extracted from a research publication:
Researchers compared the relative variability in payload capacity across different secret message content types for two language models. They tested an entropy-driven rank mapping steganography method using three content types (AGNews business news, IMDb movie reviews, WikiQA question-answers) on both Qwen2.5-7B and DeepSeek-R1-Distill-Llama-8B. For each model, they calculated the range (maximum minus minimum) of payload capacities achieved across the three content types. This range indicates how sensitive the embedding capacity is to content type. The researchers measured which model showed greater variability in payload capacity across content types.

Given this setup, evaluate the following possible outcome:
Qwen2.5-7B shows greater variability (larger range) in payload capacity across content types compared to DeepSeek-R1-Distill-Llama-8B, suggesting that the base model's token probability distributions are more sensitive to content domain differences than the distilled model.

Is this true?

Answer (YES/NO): YES